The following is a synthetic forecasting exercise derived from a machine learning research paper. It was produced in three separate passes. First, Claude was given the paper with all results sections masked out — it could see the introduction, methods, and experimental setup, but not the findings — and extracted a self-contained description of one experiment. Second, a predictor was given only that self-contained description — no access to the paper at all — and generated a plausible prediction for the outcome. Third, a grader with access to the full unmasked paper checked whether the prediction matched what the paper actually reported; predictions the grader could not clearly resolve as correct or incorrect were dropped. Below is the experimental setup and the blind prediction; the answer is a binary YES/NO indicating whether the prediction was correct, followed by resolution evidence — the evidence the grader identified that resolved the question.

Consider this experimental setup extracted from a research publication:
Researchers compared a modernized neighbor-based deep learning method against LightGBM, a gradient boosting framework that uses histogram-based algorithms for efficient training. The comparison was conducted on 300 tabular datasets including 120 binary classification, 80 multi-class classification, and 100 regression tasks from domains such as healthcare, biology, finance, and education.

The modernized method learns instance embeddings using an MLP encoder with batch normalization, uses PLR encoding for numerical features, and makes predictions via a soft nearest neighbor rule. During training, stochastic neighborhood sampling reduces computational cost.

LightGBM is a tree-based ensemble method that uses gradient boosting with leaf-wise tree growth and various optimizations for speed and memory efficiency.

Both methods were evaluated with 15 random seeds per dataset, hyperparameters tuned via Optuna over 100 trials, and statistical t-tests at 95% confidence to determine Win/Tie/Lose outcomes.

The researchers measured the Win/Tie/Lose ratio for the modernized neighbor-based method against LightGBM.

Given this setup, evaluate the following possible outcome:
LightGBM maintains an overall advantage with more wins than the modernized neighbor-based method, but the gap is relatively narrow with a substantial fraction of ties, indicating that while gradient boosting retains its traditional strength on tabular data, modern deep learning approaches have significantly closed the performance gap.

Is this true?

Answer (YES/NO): NO